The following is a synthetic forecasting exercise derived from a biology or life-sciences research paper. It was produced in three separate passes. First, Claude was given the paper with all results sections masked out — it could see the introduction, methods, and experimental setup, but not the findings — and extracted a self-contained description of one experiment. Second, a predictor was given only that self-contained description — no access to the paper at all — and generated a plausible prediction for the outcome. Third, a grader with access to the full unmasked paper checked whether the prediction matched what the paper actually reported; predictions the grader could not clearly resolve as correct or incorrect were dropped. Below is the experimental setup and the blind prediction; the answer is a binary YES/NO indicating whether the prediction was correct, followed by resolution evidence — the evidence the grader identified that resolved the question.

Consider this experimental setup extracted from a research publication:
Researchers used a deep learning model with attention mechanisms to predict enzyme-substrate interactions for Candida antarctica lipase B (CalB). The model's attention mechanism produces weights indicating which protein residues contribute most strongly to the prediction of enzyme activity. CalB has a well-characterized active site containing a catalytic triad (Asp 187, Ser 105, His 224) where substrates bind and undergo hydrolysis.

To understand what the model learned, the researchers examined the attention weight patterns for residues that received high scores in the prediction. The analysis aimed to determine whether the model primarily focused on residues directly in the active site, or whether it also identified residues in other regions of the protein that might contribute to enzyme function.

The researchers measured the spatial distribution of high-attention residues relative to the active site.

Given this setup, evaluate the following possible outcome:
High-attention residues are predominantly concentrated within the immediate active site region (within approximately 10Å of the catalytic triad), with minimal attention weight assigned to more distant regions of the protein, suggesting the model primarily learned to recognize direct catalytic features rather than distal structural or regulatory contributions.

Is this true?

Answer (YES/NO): NO